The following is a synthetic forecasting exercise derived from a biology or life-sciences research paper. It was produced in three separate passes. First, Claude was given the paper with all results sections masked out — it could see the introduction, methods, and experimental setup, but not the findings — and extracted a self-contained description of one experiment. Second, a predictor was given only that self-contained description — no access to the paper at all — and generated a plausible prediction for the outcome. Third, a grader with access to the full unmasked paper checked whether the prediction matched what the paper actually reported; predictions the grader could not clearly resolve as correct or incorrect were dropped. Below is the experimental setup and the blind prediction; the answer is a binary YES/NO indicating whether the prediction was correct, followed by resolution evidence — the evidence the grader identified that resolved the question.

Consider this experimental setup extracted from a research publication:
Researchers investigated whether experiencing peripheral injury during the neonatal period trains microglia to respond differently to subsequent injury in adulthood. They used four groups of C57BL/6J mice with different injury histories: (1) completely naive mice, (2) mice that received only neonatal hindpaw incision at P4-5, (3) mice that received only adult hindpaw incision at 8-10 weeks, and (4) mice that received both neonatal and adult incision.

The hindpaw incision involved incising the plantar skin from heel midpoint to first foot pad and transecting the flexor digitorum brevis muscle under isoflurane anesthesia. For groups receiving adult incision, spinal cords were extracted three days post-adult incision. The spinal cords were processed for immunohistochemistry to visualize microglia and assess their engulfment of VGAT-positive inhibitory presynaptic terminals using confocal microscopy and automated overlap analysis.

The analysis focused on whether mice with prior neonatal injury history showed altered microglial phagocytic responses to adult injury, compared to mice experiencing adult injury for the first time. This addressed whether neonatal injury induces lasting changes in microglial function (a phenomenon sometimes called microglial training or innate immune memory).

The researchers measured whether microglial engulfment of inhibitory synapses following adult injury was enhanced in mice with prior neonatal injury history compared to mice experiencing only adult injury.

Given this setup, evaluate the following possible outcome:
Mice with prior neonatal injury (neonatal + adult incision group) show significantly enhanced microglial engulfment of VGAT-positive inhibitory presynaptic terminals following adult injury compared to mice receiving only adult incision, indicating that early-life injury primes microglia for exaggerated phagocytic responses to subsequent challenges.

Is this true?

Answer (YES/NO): NO